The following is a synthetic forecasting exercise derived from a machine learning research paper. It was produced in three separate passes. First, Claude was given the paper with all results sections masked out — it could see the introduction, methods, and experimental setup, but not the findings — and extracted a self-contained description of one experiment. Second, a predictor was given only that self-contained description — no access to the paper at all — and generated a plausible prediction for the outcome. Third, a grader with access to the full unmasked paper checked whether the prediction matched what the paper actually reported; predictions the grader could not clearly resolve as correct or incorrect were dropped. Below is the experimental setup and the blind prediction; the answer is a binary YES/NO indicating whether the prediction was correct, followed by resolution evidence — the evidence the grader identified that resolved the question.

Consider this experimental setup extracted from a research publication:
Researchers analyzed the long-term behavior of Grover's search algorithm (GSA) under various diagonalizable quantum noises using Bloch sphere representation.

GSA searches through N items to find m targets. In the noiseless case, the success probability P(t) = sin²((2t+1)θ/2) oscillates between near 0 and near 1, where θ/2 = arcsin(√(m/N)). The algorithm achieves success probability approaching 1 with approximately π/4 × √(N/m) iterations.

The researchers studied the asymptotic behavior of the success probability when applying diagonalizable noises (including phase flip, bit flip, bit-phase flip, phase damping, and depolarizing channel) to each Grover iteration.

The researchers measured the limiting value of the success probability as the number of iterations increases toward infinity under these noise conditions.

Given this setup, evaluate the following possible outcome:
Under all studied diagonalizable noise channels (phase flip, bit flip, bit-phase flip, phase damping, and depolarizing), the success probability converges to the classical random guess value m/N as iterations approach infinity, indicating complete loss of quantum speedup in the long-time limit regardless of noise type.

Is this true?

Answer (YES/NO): NO